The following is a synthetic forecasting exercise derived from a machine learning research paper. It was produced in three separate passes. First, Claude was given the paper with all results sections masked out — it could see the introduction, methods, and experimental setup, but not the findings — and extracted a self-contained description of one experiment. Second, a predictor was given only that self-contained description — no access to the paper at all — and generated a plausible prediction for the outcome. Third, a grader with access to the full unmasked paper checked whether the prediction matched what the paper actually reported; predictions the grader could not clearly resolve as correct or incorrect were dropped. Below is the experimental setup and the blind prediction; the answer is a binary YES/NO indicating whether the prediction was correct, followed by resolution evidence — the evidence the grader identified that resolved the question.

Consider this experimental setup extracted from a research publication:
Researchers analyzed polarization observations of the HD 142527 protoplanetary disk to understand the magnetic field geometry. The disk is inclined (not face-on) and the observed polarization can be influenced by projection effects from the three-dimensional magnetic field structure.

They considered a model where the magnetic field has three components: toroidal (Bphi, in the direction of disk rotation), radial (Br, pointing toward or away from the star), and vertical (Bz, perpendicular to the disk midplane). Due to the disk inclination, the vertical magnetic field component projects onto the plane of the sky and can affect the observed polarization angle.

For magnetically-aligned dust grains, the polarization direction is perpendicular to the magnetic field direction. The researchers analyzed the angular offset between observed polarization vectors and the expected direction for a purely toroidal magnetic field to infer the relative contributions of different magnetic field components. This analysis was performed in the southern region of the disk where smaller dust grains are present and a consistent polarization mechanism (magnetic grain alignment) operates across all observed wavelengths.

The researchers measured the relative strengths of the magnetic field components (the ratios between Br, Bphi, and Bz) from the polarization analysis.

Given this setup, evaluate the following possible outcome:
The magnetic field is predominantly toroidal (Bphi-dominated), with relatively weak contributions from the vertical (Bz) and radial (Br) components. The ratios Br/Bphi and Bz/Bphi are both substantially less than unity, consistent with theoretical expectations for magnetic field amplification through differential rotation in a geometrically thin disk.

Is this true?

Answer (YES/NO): YES